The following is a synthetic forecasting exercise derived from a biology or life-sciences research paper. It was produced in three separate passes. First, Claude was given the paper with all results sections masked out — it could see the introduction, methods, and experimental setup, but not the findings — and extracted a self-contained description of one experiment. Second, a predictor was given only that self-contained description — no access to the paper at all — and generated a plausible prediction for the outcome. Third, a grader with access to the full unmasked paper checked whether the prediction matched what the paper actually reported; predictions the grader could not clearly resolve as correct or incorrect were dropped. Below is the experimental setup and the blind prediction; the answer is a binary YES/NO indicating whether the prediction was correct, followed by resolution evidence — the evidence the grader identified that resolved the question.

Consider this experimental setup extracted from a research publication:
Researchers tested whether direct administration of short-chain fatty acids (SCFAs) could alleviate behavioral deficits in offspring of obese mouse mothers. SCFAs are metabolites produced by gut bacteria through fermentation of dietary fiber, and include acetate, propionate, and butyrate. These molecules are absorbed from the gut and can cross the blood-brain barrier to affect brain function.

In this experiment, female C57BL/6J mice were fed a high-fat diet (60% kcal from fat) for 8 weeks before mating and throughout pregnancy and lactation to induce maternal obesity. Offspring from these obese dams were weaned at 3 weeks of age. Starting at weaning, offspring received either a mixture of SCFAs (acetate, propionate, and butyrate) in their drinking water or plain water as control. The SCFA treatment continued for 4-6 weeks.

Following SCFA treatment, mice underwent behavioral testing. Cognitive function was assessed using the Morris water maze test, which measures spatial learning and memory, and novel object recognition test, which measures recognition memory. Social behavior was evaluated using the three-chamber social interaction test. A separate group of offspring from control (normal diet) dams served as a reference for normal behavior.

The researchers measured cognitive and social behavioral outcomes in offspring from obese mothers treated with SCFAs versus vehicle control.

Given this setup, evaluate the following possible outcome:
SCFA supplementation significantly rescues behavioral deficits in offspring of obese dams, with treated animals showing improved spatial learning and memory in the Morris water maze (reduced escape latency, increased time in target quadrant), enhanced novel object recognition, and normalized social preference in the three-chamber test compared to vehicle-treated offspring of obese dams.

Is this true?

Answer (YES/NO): NO